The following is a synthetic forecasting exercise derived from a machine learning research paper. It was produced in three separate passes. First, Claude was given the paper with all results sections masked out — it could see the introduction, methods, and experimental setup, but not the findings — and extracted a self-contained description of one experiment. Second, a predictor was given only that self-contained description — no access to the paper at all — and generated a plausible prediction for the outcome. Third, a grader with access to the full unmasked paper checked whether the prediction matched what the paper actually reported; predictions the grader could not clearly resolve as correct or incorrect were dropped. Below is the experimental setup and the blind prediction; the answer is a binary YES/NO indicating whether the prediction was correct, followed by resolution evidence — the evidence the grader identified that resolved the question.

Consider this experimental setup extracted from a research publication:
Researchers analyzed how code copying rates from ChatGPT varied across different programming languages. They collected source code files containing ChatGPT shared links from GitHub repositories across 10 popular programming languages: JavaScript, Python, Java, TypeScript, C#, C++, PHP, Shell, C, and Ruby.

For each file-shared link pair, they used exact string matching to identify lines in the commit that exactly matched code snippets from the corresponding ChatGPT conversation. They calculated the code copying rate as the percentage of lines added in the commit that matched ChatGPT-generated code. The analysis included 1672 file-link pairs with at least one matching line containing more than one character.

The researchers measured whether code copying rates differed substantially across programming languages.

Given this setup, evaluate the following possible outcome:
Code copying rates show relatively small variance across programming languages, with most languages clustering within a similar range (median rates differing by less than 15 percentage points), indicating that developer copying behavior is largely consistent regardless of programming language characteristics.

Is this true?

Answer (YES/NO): NO